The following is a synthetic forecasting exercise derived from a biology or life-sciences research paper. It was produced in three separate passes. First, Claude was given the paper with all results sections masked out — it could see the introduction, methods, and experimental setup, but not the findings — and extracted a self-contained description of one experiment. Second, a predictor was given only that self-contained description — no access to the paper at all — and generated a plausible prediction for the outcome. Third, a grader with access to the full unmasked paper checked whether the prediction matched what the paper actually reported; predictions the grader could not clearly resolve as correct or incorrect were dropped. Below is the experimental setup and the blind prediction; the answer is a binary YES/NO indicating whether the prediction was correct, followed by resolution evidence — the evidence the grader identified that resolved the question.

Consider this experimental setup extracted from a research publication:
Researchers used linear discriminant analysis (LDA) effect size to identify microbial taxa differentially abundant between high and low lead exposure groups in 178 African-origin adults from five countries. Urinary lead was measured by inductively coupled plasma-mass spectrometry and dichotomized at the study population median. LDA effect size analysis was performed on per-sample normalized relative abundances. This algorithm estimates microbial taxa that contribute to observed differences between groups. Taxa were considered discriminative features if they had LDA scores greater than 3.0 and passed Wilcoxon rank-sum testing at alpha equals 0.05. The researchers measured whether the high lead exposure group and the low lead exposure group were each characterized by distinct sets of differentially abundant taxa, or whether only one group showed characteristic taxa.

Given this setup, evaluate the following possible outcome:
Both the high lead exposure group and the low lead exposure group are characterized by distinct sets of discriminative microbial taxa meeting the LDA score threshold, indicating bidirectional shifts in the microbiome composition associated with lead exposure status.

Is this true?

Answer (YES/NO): NO